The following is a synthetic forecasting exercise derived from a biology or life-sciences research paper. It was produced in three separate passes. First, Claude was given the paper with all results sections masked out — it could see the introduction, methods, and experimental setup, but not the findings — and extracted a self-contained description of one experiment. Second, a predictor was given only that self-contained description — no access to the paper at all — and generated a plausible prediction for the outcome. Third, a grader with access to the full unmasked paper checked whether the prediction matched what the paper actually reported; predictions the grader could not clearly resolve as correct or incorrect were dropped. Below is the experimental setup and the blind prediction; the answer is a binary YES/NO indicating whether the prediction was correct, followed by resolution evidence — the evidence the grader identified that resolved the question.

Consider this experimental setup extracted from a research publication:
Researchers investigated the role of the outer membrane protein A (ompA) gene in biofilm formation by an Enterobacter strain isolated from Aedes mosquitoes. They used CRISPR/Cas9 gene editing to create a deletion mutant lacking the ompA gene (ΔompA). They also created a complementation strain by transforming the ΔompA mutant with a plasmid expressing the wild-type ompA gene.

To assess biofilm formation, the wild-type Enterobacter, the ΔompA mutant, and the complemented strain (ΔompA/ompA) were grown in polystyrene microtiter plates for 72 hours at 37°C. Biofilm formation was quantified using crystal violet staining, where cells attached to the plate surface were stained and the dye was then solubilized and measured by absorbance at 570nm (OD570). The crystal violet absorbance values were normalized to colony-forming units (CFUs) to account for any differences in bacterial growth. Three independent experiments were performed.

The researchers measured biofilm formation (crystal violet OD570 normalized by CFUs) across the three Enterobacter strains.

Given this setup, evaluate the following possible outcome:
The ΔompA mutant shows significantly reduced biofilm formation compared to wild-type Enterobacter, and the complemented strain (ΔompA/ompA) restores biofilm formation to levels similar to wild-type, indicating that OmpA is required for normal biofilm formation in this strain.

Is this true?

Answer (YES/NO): YES